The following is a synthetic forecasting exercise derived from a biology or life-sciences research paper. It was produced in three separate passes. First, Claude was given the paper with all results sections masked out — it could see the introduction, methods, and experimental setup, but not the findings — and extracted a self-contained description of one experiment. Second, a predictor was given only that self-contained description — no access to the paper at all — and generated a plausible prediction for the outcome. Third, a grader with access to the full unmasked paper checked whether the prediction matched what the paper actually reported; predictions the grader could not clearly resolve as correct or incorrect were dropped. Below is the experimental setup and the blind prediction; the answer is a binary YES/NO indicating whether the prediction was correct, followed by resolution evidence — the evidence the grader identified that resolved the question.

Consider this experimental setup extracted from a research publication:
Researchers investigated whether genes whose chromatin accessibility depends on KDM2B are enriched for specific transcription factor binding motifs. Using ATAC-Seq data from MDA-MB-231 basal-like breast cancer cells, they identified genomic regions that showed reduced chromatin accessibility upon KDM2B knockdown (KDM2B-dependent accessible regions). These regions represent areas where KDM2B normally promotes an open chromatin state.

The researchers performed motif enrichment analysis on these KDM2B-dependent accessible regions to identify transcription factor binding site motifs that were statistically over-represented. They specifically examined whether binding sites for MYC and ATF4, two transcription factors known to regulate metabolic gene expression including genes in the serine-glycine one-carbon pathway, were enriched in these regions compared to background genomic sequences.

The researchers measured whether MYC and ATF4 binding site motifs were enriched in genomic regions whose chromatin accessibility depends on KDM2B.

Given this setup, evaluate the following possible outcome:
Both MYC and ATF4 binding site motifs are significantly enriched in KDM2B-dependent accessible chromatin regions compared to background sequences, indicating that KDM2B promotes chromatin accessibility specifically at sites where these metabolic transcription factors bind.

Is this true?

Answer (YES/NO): YES